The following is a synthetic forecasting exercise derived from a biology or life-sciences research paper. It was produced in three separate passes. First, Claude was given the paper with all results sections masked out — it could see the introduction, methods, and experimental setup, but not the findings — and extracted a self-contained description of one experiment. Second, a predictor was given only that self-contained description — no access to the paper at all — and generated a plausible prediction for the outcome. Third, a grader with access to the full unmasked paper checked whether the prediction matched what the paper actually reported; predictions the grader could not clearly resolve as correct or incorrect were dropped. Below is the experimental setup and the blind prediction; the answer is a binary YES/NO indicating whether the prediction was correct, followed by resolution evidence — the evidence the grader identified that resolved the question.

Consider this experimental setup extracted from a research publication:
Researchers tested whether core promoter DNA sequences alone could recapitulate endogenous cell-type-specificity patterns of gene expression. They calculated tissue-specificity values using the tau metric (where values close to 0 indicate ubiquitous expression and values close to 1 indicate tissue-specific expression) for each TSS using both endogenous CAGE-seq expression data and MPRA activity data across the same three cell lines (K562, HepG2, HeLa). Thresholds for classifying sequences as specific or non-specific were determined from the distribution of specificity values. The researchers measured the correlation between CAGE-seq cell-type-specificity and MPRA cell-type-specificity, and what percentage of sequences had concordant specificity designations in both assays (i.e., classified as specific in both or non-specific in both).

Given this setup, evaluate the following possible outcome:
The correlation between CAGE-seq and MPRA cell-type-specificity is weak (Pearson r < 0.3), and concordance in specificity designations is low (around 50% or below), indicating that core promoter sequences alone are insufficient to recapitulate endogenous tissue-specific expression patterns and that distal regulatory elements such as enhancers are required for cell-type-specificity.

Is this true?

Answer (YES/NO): NO